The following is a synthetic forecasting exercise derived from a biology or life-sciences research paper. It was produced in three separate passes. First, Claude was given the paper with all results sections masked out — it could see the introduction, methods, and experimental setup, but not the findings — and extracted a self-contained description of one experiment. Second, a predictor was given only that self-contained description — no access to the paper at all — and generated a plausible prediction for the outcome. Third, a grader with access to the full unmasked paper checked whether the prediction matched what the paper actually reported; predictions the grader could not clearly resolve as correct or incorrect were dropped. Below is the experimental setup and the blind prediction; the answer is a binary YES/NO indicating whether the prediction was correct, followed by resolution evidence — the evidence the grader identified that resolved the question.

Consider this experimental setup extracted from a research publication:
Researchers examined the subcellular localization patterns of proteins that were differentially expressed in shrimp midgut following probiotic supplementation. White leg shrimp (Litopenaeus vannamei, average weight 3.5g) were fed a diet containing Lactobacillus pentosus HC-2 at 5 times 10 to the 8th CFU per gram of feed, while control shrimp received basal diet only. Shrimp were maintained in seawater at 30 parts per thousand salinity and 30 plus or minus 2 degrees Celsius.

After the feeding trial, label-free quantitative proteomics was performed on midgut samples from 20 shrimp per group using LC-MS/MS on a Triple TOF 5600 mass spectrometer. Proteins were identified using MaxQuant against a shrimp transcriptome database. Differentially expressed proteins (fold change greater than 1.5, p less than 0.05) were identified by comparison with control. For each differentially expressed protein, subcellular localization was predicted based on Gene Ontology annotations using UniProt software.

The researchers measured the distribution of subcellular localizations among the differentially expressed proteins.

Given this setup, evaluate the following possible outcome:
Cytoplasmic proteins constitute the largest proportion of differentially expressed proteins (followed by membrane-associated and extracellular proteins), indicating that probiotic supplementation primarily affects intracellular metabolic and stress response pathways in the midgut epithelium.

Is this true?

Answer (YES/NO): NO